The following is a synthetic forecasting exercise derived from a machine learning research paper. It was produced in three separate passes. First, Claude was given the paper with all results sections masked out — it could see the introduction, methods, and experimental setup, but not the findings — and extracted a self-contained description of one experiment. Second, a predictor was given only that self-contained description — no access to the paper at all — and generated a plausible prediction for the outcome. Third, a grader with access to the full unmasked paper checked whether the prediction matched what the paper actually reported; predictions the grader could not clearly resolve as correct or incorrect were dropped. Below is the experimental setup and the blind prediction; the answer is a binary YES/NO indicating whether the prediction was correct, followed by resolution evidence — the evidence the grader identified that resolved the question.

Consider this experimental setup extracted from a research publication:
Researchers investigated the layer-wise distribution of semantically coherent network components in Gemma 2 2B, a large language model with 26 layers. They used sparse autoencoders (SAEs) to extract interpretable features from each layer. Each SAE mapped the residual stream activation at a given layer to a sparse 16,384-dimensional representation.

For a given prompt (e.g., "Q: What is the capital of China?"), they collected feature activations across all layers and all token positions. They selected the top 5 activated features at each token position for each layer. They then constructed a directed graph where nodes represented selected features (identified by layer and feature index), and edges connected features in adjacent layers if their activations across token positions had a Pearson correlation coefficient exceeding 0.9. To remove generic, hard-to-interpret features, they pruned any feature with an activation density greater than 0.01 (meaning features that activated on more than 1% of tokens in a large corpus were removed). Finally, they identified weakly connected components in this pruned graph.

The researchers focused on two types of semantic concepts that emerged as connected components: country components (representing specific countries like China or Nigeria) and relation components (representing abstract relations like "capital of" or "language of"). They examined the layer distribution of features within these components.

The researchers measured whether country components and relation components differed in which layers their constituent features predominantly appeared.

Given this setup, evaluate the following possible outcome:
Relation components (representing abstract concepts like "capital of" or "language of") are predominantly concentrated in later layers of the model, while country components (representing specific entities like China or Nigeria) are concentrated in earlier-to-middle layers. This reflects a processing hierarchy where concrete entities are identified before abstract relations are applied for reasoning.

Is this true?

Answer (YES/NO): YES